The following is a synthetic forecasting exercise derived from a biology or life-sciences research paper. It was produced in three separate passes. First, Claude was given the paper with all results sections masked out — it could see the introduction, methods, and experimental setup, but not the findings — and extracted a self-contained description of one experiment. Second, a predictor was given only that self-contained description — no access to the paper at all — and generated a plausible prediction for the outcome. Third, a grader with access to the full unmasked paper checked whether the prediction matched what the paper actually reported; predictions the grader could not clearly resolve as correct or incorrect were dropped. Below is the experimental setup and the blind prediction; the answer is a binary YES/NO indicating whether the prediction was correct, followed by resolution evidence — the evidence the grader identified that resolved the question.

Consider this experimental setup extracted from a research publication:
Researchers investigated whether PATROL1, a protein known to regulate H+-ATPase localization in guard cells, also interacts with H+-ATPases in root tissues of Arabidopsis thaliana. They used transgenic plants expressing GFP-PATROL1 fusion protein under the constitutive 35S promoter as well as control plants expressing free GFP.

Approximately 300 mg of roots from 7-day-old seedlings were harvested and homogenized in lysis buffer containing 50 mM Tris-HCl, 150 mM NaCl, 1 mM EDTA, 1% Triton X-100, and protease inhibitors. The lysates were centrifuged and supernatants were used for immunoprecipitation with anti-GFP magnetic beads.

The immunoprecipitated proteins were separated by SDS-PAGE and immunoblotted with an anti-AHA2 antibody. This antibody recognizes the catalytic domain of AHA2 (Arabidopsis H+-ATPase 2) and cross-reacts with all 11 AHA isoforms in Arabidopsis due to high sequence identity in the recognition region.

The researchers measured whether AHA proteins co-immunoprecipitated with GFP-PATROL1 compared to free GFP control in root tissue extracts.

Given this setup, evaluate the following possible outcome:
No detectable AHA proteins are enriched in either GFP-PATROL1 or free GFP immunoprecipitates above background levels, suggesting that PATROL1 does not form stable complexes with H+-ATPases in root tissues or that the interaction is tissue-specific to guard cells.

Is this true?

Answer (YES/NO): NO